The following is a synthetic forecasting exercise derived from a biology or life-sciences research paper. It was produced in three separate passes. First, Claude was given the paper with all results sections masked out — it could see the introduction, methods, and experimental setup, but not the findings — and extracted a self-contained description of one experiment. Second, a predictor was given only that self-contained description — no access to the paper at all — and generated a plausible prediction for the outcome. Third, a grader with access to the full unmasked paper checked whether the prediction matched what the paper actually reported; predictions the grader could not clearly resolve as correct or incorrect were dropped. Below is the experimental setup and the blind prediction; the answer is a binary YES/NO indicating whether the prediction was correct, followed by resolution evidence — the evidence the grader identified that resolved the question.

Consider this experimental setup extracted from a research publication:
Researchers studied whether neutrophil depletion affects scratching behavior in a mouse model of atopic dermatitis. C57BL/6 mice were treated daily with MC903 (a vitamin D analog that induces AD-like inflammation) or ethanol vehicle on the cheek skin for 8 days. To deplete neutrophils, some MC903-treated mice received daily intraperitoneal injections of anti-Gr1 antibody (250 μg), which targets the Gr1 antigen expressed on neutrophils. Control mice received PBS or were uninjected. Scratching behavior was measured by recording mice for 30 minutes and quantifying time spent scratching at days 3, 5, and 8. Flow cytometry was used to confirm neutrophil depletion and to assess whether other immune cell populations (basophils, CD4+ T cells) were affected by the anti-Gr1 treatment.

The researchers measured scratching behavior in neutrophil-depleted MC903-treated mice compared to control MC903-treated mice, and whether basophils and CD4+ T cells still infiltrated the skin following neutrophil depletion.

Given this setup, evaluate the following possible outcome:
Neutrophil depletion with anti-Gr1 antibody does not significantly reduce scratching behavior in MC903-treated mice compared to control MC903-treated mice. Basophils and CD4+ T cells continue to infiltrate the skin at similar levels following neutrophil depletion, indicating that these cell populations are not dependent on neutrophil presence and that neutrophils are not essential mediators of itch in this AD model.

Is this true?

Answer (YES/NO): NO